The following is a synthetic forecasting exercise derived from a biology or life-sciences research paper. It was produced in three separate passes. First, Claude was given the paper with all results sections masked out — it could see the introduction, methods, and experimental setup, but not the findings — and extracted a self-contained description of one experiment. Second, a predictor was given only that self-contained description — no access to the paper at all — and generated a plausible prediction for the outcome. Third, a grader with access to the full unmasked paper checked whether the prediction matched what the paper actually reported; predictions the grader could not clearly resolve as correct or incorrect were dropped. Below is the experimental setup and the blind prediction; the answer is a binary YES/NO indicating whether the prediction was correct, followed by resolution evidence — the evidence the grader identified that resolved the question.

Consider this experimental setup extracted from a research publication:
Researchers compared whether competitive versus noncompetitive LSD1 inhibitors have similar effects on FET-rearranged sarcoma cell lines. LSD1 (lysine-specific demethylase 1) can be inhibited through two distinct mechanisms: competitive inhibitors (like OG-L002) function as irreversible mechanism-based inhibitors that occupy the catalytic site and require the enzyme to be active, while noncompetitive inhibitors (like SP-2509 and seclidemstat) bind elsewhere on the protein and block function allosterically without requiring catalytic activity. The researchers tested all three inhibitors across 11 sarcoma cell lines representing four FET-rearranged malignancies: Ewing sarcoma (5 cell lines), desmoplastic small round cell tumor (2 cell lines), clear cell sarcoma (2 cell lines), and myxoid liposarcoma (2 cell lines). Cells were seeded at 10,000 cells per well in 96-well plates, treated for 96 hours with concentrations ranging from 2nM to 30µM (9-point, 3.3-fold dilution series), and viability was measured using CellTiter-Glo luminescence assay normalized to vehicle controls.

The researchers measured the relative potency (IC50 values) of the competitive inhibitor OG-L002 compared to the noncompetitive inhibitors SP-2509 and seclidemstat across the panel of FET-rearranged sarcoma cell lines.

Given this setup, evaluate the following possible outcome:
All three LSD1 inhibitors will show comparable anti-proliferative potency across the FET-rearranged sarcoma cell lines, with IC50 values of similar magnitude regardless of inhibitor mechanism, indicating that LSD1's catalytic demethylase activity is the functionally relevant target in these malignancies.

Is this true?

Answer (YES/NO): NO